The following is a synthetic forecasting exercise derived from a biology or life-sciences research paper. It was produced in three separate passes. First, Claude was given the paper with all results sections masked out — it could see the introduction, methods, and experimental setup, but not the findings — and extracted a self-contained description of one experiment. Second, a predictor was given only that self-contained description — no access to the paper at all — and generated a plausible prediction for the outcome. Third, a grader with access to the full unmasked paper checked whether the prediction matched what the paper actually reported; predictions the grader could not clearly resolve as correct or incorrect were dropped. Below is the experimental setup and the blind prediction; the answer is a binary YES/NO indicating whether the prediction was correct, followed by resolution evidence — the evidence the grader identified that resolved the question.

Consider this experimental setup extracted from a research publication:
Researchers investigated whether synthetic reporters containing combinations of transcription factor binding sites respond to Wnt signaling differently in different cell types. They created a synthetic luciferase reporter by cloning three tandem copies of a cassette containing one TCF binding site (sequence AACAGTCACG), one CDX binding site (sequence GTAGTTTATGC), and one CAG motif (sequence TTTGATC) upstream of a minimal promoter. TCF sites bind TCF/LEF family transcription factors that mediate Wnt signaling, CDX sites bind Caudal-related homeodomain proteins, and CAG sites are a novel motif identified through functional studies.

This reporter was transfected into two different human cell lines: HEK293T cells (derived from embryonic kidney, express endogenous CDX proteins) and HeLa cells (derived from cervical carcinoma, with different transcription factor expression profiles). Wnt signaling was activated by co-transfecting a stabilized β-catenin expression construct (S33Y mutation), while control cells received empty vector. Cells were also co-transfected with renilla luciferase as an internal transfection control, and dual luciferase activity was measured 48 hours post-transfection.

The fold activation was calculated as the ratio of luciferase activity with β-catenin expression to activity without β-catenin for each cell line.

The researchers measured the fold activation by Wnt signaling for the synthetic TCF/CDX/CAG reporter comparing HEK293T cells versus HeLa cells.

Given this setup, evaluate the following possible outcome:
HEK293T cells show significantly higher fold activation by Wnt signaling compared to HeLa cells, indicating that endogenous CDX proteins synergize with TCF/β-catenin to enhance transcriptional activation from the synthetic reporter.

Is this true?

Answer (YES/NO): YES